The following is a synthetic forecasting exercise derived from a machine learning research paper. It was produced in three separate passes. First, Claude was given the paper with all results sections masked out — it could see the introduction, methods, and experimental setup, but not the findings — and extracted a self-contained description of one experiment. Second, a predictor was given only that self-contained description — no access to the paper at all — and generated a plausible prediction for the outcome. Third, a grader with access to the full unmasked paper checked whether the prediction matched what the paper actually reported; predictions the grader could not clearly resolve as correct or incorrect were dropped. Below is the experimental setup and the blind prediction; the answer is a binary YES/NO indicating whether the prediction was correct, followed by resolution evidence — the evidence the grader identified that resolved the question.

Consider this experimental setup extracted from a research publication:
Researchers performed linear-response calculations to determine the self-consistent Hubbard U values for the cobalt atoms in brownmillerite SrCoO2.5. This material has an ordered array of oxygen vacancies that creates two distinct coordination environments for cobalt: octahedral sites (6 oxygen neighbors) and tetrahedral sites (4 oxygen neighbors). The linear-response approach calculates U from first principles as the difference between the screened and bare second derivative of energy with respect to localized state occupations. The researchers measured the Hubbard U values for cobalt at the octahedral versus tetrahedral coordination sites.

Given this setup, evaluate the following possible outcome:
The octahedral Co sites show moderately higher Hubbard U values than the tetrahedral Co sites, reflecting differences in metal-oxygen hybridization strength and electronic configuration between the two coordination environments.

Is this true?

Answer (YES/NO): YES